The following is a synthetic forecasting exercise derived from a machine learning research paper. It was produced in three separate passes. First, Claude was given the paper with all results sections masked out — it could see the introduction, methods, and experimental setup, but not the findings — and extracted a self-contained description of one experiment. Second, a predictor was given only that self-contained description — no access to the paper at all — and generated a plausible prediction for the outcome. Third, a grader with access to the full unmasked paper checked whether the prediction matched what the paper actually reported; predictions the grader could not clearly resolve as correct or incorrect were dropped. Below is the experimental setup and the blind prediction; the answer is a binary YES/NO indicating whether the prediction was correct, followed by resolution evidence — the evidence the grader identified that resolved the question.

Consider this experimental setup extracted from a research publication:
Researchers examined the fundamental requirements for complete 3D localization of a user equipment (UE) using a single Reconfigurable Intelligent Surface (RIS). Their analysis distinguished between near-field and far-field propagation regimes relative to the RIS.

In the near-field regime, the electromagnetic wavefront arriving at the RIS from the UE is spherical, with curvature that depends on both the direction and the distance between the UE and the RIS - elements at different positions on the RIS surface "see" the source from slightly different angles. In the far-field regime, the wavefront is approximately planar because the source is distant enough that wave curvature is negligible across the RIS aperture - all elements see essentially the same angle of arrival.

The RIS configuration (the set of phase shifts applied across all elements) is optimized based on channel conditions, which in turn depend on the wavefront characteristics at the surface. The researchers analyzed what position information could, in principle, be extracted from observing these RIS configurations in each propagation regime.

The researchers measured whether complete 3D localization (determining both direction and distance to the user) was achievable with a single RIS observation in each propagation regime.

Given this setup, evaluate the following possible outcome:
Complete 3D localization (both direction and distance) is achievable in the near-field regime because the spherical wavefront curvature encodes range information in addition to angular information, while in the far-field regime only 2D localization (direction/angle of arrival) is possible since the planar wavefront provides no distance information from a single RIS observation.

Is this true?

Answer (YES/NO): YES